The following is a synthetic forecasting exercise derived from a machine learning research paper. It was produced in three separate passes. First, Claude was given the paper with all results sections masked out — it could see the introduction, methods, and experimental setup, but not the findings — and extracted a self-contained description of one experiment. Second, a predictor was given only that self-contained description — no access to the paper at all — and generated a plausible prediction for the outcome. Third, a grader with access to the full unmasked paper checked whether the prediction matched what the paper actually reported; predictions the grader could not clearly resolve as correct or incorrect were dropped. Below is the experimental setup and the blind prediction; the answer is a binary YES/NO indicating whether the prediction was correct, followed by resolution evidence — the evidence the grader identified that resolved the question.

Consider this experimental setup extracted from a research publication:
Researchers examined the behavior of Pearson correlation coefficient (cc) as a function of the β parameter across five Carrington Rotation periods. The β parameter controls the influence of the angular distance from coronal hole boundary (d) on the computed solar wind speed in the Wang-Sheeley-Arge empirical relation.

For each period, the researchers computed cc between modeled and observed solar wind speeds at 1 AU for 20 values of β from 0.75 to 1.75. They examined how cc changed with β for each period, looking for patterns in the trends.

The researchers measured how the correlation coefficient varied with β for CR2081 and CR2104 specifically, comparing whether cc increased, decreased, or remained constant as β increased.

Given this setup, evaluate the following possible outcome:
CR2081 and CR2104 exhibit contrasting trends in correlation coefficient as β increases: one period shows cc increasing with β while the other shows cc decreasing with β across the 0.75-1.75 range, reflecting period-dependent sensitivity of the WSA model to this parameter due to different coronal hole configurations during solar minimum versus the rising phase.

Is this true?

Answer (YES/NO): NO